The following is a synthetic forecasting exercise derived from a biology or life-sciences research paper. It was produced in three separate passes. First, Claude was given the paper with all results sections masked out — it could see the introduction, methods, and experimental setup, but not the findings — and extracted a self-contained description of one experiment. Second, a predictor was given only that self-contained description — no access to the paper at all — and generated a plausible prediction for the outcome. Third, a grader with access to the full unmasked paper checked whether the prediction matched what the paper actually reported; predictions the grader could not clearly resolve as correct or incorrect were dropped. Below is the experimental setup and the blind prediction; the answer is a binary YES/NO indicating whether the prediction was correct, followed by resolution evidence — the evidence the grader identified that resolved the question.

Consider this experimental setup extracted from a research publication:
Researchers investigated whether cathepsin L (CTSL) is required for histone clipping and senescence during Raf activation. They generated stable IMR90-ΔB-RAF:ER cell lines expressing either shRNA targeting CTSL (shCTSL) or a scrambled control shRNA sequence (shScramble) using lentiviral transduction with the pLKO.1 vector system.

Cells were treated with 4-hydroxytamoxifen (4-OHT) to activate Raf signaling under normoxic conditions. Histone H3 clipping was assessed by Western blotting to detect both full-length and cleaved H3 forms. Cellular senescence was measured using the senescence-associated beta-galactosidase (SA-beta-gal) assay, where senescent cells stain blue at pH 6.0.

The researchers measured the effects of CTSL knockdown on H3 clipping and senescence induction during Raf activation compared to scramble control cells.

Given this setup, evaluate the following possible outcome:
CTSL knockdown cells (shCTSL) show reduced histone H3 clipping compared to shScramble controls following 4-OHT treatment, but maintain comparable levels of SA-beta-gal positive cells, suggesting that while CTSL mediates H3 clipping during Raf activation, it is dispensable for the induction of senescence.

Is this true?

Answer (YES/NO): YES